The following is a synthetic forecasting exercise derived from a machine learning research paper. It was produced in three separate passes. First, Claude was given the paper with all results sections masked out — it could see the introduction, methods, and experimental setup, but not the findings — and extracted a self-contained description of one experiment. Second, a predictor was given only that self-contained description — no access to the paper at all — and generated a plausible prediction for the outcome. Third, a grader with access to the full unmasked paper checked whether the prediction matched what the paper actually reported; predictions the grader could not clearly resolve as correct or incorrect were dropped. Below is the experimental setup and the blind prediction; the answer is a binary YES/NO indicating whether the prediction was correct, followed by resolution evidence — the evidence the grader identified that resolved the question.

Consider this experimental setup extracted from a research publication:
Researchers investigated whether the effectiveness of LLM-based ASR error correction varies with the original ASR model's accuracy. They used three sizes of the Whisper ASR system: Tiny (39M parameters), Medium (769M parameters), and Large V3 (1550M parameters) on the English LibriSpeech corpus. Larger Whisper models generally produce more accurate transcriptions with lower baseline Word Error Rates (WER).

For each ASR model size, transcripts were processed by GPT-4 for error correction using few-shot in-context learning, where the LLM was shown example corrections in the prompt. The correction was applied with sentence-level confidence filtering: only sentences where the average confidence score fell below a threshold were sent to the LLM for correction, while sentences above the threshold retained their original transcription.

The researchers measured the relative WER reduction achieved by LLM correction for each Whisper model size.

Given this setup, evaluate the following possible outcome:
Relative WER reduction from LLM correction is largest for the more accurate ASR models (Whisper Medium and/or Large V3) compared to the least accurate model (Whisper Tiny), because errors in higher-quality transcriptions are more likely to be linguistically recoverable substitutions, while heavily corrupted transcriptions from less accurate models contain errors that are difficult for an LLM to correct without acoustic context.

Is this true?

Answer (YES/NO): NO